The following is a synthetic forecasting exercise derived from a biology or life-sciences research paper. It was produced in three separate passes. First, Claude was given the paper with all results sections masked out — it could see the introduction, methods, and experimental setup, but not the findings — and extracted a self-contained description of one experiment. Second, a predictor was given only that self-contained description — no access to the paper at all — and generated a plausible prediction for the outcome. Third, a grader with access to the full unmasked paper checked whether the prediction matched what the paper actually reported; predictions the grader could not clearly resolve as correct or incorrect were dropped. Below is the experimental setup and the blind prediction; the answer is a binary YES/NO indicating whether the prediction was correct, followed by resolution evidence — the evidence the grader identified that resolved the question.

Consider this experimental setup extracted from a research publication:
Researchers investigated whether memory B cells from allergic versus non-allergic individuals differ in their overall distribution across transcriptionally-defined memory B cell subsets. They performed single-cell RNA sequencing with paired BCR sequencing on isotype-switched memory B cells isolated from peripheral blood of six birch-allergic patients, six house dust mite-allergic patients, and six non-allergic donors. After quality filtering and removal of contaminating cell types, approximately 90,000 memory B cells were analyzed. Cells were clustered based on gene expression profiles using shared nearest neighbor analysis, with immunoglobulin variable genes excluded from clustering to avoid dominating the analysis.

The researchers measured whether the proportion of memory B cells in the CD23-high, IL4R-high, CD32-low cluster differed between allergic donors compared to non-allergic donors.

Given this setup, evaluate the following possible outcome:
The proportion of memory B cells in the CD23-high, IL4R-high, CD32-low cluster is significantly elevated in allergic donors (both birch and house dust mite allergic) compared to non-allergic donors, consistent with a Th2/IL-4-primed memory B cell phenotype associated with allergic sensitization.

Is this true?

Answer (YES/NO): NO